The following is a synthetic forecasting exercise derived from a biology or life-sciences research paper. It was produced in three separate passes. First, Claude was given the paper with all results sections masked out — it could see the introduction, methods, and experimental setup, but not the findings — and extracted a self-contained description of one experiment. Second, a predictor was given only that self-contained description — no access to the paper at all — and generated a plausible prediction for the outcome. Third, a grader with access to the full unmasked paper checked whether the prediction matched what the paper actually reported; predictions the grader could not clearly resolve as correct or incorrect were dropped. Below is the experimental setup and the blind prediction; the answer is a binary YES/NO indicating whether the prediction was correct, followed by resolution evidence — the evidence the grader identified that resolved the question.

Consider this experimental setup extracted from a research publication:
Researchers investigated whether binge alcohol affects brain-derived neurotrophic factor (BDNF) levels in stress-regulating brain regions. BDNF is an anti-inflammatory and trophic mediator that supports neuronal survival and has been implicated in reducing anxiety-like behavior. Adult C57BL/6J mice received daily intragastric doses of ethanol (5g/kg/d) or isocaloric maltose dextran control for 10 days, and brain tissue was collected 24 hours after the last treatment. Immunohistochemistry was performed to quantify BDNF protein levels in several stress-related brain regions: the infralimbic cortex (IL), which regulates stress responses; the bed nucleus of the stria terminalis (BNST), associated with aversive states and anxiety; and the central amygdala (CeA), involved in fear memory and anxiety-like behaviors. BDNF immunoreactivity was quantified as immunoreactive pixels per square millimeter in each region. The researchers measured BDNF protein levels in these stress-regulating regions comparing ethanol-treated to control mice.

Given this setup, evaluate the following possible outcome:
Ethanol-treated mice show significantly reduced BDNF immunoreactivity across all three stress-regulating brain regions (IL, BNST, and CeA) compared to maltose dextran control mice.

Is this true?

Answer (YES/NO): NO